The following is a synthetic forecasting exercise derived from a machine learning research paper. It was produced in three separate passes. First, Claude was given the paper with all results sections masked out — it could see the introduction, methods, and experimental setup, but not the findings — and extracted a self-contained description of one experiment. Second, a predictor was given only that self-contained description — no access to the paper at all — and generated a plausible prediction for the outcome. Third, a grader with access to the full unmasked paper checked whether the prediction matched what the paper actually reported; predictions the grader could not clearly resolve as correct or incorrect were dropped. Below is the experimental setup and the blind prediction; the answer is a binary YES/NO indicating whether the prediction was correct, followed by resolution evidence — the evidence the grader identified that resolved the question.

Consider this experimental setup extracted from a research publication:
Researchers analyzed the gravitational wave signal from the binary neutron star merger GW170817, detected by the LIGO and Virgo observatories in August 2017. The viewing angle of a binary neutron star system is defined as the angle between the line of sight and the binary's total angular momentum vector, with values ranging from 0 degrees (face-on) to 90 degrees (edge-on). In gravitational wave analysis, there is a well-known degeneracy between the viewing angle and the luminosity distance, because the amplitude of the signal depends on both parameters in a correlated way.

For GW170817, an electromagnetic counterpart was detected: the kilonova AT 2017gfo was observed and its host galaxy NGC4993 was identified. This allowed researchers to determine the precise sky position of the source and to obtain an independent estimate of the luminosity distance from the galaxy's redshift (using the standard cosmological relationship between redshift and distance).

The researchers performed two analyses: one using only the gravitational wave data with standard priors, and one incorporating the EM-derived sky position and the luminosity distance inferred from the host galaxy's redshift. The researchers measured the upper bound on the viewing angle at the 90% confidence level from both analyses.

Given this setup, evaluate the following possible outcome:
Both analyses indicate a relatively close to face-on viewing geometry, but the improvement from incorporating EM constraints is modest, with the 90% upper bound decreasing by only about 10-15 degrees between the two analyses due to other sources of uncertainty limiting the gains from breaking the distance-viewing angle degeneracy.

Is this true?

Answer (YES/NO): NO